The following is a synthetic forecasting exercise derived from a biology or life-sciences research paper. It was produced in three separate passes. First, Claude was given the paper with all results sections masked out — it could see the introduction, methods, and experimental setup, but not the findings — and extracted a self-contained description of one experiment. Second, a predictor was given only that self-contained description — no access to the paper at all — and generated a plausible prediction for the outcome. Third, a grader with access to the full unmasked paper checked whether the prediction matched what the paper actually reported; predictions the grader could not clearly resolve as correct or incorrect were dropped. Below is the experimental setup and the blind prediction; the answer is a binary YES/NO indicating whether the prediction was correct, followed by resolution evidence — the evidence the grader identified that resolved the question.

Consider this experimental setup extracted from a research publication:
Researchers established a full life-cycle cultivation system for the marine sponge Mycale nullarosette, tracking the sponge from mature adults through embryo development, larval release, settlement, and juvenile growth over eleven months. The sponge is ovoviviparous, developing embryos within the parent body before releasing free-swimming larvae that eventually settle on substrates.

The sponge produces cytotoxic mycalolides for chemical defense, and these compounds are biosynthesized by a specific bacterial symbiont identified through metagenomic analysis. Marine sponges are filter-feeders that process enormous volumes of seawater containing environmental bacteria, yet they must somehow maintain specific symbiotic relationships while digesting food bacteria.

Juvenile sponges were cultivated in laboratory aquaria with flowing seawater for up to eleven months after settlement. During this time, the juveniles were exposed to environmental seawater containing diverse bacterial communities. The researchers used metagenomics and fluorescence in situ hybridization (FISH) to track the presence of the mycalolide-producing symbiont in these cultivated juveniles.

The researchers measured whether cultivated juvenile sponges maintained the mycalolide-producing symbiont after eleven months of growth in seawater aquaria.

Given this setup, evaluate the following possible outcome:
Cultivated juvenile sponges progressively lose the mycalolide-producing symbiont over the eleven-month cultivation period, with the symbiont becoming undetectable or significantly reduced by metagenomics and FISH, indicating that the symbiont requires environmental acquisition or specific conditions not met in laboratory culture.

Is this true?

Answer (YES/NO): NO